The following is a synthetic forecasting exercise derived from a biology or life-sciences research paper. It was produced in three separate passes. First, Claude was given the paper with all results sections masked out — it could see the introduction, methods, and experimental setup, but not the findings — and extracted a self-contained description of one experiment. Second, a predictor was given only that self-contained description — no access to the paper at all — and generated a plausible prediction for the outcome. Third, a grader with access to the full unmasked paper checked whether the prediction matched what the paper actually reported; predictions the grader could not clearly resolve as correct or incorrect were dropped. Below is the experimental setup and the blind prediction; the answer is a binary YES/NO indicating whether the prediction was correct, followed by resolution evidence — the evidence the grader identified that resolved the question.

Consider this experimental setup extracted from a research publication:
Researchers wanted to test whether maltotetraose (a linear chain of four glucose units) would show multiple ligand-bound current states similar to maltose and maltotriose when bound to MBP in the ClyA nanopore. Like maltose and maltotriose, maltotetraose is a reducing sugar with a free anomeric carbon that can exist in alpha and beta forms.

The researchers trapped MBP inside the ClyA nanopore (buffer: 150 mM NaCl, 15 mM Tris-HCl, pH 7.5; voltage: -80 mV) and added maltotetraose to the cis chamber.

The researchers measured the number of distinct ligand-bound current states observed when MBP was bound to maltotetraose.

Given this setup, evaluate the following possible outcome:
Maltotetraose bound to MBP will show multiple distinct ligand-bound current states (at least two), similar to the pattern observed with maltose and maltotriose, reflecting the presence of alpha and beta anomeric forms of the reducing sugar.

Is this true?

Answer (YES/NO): YES